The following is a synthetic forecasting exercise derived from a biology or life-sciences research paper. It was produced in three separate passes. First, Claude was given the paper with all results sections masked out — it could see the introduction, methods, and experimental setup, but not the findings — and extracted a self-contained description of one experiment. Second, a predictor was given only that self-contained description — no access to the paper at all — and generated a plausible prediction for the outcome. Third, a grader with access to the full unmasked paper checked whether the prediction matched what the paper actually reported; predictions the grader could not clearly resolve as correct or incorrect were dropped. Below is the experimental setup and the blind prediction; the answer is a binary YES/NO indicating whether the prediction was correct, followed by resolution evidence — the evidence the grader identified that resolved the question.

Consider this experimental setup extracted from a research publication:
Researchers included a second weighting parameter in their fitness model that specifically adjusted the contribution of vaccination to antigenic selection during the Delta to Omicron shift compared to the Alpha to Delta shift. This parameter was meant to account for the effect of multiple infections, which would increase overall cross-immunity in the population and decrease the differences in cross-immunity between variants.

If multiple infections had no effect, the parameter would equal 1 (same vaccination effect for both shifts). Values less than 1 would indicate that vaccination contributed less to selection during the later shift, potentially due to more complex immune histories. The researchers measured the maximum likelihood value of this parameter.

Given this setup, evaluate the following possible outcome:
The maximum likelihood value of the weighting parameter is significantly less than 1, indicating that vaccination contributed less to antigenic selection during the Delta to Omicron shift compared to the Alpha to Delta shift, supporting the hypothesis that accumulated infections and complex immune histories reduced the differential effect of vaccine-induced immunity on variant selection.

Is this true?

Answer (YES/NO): YES